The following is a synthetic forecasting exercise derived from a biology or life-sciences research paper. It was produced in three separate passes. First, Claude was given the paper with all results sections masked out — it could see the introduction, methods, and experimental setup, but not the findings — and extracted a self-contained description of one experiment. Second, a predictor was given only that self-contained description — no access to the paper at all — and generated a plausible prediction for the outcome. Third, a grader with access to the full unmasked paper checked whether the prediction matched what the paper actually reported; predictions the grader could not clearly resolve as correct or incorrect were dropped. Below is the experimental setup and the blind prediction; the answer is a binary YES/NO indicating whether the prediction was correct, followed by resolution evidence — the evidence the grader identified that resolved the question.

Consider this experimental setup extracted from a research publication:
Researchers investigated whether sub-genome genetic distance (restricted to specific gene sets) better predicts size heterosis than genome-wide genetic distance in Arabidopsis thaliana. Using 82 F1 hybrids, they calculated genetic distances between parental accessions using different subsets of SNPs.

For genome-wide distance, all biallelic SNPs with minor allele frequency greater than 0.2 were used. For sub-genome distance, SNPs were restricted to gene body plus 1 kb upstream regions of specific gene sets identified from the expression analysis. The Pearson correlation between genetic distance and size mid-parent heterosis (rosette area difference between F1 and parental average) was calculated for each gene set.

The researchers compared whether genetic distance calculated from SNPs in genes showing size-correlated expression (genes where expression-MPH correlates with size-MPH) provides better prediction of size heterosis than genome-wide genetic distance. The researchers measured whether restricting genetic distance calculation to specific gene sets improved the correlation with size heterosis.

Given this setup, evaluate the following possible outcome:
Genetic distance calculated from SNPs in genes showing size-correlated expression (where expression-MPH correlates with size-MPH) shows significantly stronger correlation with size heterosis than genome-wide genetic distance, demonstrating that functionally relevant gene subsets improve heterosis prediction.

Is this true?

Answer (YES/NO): NO